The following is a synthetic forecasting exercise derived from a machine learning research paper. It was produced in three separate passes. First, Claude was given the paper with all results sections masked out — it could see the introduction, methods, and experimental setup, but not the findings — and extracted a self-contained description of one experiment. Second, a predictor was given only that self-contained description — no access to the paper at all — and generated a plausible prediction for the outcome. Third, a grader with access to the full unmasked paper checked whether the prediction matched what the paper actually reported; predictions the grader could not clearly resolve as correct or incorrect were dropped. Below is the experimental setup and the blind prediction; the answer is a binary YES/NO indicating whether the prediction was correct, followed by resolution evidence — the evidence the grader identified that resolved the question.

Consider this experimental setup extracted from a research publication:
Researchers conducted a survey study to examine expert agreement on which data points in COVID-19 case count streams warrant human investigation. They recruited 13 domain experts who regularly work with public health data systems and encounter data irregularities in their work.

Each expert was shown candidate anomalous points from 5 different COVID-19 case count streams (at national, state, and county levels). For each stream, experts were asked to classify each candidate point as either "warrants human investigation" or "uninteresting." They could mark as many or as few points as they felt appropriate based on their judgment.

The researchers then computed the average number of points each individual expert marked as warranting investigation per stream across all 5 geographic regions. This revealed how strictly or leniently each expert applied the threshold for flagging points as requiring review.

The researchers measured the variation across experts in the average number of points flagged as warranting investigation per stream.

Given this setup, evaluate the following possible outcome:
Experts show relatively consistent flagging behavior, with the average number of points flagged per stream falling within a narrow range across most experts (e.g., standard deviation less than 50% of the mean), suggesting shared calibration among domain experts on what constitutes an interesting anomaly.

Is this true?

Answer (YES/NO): NO